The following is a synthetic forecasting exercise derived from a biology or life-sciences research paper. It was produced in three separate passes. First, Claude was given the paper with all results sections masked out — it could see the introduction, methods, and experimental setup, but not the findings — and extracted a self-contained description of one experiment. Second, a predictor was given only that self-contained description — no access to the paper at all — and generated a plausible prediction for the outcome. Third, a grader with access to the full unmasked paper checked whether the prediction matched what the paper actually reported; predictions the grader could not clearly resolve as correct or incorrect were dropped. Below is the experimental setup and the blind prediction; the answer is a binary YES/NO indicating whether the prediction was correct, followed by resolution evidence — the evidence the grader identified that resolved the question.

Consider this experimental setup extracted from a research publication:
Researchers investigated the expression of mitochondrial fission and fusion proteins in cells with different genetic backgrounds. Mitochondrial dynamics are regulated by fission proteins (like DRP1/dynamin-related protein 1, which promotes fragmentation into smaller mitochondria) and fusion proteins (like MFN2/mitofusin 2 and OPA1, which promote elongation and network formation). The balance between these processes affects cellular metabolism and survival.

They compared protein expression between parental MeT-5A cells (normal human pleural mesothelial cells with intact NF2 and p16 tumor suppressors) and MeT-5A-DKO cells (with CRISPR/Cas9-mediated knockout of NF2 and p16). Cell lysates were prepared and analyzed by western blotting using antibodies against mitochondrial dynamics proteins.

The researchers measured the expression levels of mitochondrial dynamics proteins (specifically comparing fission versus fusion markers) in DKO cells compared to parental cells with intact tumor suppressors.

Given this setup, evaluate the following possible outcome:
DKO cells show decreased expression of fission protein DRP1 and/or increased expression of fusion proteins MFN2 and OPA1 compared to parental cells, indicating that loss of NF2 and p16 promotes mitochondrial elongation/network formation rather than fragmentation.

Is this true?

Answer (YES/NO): NO